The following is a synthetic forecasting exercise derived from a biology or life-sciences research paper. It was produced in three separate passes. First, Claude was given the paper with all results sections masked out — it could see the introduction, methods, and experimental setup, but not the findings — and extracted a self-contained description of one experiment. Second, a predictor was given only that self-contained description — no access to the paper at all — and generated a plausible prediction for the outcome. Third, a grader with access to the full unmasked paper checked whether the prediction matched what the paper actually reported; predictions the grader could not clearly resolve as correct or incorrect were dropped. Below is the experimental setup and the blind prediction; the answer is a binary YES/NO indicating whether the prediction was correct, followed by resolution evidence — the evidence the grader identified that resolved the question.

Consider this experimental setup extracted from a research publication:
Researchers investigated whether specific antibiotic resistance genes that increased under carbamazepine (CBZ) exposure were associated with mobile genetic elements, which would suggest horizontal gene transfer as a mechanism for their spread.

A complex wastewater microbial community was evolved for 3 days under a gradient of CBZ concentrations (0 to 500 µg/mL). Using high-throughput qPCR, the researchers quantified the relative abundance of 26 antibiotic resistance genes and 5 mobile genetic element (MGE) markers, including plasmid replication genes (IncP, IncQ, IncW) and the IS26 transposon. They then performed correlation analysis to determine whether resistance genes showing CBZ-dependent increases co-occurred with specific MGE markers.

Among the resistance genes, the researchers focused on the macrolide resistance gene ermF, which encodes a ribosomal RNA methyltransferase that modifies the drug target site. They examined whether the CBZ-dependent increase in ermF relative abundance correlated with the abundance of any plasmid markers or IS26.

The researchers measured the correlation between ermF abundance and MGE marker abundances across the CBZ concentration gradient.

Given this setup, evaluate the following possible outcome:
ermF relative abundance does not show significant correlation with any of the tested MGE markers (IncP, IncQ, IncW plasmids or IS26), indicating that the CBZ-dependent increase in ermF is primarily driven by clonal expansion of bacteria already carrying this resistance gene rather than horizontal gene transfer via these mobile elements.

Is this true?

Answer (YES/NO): NO